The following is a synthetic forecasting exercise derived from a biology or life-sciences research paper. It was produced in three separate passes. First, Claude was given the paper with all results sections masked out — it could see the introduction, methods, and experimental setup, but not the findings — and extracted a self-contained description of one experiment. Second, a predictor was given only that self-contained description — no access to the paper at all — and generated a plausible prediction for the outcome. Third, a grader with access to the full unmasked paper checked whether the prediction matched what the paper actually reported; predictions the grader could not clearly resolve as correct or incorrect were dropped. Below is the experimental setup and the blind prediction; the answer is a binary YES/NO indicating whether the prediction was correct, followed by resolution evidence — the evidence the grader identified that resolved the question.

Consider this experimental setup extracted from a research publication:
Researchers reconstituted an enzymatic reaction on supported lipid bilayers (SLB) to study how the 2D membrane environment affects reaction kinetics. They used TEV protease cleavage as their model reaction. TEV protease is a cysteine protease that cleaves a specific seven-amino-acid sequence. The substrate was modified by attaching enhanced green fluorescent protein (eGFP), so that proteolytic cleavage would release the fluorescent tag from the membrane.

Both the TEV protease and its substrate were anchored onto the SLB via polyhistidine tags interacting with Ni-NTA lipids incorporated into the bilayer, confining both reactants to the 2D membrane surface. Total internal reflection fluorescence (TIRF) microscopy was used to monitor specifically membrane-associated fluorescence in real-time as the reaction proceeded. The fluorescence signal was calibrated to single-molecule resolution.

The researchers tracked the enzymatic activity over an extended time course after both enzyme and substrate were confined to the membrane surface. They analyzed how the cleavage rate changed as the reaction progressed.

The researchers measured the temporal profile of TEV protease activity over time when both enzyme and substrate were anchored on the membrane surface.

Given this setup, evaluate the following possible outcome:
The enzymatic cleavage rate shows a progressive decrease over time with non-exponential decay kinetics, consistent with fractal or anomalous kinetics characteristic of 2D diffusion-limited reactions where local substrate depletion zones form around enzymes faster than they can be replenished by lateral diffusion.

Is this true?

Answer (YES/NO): YES